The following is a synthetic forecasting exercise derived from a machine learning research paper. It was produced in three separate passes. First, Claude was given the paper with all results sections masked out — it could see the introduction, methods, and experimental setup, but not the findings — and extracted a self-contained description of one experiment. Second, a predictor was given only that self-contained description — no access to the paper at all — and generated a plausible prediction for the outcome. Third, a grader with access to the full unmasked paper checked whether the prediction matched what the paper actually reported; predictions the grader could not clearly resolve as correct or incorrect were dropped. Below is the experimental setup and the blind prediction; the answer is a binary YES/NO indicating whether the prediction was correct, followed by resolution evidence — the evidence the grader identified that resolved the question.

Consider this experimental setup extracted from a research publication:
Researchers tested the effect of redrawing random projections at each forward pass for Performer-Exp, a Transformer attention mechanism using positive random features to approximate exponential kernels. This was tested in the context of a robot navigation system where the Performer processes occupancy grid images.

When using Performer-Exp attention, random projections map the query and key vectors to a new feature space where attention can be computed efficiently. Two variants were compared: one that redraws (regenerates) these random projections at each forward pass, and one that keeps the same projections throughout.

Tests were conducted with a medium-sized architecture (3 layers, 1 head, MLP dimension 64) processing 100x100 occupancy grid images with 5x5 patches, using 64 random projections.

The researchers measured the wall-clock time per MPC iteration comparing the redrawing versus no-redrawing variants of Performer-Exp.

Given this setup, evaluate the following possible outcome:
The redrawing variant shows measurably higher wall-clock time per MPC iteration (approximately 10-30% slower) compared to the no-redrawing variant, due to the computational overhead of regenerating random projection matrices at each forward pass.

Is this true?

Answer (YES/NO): NO